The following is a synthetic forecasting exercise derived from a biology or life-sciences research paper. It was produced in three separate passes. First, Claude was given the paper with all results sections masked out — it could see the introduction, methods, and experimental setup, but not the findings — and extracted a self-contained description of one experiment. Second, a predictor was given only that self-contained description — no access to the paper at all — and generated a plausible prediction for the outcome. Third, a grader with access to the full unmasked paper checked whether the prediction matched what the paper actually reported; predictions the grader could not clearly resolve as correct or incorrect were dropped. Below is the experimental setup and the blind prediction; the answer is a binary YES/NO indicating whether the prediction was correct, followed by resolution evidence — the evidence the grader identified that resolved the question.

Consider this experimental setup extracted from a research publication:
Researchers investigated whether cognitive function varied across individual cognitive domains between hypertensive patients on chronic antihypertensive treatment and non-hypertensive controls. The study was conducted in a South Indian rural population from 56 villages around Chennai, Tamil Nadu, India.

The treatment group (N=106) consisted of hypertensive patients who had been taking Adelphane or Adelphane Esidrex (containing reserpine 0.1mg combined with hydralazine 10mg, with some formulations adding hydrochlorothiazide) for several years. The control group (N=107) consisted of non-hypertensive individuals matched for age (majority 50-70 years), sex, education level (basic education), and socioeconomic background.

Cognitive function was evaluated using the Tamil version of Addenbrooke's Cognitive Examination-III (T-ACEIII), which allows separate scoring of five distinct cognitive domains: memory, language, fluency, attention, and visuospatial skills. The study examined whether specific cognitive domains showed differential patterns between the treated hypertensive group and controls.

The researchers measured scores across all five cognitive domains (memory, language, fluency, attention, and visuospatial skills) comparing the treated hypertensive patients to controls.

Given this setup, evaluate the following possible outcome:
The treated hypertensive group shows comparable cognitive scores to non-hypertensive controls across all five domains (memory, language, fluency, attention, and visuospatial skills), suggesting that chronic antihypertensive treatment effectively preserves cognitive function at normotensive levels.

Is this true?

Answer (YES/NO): YES